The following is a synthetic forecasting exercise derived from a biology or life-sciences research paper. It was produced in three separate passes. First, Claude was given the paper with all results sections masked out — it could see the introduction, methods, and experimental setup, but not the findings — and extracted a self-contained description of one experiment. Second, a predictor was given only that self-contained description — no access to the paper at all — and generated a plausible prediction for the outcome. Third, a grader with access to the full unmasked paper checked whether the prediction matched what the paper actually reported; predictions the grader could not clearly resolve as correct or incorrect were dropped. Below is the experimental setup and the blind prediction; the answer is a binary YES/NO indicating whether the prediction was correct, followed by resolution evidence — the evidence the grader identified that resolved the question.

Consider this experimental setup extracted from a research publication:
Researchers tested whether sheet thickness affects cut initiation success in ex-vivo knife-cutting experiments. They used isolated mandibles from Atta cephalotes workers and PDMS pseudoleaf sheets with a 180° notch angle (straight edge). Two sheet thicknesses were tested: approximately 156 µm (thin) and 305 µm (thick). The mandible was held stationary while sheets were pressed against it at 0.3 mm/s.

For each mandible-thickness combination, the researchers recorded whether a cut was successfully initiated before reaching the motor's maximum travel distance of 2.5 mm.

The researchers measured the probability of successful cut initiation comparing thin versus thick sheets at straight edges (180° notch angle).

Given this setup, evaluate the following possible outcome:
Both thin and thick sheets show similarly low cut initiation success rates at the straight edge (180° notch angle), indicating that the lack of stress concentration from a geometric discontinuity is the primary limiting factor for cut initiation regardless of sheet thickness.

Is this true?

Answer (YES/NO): NO